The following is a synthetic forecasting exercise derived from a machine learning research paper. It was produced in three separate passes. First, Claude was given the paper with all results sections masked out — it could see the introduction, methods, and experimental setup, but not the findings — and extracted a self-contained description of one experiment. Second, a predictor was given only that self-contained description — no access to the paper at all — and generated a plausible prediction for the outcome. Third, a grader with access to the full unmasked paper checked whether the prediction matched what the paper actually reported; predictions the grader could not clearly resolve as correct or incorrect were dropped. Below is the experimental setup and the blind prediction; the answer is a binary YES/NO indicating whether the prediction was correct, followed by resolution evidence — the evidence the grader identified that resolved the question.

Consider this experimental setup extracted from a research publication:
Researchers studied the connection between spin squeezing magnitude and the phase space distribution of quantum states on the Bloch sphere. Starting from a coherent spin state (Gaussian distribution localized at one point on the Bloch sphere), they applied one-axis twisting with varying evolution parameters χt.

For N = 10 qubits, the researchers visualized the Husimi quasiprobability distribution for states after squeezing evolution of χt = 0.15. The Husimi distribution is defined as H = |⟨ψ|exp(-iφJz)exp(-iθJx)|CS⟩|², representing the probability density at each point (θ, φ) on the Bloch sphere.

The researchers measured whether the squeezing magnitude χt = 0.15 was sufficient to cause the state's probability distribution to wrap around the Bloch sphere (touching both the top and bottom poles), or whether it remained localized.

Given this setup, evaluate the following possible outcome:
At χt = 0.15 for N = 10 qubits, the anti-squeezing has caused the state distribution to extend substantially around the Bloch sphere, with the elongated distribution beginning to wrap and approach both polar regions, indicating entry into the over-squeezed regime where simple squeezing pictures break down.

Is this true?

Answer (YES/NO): NO